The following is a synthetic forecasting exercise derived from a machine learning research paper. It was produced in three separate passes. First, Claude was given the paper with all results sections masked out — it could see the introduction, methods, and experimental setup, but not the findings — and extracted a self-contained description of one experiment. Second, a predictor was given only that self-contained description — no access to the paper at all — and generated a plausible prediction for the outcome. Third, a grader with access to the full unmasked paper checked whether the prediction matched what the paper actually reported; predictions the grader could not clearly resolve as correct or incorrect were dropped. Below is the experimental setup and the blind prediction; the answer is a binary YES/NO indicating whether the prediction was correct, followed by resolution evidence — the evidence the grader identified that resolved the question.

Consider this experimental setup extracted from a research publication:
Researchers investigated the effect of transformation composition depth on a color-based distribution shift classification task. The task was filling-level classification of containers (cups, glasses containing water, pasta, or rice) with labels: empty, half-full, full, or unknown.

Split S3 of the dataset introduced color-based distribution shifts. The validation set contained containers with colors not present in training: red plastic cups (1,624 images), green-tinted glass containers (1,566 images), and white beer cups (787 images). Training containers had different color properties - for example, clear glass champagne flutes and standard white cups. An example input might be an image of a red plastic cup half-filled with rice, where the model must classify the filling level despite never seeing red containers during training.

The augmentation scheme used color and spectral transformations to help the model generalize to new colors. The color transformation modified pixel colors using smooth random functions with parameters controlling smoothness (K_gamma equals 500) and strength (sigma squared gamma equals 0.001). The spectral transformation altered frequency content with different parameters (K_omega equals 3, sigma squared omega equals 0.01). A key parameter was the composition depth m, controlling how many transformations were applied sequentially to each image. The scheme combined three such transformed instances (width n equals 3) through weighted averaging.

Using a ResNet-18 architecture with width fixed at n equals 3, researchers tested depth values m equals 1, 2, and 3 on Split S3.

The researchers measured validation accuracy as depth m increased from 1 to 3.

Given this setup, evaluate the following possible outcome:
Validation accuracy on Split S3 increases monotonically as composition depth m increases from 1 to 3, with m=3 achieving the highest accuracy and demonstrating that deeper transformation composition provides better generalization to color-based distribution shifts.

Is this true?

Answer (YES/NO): NO